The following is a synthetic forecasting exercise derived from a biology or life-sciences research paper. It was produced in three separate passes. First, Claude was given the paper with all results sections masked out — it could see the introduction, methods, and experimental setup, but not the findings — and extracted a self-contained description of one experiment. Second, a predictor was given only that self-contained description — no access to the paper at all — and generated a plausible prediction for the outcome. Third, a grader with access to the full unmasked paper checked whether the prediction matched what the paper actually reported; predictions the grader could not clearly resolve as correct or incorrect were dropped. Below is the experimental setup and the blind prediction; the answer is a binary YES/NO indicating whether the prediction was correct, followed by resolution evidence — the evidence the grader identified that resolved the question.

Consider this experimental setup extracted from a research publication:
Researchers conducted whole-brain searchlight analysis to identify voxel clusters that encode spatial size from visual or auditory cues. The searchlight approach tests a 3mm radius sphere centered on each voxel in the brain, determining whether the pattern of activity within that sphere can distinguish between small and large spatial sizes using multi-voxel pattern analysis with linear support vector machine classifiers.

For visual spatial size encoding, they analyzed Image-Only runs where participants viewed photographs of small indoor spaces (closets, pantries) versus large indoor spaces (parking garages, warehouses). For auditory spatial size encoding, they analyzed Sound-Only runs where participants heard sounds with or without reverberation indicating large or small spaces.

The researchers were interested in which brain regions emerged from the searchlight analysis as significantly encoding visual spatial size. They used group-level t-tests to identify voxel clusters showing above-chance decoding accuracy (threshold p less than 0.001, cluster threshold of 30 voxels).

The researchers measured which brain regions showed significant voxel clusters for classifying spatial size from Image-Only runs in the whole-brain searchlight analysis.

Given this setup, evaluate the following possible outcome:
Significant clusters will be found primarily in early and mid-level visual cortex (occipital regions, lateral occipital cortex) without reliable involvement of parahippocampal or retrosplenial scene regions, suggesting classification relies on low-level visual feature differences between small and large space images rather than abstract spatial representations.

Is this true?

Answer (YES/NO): NO